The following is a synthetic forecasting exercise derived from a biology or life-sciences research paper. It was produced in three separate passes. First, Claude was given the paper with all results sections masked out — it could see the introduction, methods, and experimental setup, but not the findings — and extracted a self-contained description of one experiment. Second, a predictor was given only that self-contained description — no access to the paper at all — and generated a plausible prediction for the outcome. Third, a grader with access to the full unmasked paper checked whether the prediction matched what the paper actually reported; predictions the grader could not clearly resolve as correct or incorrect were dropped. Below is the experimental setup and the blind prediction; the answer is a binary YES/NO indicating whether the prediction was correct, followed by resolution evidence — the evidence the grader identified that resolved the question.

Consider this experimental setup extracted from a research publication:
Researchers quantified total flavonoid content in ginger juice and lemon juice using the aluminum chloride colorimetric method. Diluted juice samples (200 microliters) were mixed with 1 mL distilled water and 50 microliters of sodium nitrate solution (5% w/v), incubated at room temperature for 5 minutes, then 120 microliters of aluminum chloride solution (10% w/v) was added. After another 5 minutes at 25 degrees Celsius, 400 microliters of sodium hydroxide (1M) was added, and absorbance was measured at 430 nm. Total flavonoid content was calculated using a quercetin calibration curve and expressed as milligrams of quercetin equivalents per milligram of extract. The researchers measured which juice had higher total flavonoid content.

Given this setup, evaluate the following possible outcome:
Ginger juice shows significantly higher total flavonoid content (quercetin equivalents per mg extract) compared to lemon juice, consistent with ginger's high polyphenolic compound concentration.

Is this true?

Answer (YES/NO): NO